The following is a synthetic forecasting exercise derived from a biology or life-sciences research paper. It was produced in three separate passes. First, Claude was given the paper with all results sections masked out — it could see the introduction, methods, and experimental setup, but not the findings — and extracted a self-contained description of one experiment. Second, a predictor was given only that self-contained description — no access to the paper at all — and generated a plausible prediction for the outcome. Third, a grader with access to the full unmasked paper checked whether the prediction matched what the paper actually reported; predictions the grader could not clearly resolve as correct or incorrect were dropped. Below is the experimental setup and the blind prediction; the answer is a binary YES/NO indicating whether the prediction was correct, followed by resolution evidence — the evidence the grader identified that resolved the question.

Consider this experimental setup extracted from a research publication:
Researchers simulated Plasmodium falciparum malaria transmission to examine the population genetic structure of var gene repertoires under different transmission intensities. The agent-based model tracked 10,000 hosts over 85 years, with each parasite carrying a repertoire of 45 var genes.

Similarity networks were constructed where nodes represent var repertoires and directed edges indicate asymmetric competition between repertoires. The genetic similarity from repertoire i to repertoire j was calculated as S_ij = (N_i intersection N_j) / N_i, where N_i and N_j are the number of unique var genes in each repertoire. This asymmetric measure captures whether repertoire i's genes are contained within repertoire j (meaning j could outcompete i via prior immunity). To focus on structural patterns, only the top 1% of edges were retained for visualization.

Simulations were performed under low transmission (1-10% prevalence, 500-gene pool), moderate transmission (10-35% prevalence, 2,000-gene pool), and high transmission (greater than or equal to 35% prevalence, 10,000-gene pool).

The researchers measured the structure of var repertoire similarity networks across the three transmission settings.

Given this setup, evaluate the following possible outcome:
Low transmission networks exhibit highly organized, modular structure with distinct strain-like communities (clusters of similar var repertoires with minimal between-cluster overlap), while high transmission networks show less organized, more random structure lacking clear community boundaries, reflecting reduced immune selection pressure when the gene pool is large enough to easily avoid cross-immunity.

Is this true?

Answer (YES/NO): YES